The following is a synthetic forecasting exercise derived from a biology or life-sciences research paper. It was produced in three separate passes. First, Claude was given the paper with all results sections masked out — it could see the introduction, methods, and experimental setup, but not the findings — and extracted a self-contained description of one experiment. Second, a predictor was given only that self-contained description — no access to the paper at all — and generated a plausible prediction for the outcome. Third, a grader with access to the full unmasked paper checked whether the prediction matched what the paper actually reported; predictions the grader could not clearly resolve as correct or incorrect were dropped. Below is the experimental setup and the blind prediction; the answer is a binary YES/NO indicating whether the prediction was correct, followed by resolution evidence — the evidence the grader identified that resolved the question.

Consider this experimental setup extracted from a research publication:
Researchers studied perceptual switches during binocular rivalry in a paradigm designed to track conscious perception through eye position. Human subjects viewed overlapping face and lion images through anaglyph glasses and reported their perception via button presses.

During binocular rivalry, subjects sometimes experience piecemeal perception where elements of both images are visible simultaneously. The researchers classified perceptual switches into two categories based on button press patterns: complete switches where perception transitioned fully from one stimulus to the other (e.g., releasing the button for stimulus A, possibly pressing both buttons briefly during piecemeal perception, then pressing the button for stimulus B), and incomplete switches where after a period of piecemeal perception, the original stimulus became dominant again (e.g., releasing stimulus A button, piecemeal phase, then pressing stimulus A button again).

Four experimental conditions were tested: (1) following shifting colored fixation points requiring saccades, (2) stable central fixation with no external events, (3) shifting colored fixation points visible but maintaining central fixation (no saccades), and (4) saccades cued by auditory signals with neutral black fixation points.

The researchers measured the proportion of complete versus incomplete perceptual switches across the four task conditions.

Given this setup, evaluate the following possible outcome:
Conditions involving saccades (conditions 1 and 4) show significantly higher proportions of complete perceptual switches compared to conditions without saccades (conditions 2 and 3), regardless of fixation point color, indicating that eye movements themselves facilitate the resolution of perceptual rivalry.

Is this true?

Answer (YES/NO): NO